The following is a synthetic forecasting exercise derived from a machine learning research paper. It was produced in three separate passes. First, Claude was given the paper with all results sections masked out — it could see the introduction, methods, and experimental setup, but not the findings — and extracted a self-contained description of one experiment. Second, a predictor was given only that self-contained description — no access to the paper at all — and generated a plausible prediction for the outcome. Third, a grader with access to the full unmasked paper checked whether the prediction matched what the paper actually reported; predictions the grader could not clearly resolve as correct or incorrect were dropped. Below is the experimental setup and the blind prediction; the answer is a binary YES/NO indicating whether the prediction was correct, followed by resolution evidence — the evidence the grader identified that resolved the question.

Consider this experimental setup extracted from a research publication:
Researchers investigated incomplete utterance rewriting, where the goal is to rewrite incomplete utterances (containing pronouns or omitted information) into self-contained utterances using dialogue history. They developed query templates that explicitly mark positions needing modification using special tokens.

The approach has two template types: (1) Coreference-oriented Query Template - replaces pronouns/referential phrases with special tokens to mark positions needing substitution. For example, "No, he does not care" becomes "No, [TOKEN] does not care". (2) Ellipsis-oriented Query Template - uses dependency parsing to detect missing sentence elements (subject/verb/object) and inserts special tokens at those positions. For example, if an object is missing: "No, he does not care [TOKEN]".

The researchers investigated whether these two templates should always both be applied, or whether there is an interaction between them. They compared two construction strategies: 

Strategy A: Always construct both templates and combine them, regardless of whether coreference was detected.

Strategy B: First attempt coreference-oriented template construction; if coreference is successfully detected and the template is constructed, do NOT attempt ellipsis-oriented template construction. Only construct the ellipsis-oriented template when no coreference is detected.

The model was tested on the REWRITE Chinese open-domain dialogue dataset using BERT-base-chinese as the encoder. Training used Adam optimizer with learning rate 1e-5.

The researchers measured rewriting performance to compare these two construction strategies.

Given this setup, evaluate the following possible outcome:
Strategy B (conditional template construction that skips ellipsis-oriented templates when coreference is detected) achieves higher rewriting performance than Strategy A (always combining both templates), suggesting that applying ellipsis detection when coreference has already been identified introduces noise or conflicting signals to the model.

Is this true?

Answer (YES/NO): YES